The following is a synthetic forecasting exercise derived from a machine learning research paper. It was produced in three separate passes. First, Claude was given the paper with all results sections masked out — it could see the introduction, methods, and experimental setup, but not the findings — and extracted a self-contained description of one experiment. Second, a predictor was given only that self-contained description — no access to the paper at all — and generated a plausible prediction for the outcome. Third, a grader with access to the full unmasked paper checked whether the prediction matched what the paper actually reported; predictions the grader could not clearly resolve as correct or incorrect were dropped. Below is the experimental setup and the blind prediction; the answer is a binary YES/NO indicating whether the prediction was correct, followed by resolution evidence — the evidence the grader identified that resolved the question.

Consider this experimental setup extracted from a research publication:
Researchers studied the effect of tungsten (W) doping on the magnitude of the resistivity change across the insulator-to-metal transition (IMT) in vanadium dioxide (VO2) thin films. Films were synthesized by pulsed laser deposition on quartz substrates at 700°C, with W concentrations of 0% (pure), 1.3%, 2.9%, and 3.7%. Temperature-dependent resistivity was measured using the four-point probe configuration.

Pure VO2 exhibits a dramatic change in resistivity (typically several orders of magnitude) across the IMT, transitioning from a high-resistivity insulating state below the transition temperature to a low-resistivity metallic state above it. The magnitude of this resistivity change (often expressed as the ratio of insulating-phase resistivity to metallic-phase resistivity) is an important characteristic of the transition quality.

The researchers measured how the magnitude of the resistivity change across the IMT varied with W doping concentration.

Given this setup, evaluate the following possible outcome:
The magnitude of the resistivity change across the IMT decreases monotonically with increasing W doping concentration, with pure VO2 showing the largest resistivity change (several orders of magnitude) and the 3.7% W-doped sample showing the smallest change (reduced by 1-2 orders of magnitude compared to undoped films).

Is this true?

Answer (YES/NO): NO